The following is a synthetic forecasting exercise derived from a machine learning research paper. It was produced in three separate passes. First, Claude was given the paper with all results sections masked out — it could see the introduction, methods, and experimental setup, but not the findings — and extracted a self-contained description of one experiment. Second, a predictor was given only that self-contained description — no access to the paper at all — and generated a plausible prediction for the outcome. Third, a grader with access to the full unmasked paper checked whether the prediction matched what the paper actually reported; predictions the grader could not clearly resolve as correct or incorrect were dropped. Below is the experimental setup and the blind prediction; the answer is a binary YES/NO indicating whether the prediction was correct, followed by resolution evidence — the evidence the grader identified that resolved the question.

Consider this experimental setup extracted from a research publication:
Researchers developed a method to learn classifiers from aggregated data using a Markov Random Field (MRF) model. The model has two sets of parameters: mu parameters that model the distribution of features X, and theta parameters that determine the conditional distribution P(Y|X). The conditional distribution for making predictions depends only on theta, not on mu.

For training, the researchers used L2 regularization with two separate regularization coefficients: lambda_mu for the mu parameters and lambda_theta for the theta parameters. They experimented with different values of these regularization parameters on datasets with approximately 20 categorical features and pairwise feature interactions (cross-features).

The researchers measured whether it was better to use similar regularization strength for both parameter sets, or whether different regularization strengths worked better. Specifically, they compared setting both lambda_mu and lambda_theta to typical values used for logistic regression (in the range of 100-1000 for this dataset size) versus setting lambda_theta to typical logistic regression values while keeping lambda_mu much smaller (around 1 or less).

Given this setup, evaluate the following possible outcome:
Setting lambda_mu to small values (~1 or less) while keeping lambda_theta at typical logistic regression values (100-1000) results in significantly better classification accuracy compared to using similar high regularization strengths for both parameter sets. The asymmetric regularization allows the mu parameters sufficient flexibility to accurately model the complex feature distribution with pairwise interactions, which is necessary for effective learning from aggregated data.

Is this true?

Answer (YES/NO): YES